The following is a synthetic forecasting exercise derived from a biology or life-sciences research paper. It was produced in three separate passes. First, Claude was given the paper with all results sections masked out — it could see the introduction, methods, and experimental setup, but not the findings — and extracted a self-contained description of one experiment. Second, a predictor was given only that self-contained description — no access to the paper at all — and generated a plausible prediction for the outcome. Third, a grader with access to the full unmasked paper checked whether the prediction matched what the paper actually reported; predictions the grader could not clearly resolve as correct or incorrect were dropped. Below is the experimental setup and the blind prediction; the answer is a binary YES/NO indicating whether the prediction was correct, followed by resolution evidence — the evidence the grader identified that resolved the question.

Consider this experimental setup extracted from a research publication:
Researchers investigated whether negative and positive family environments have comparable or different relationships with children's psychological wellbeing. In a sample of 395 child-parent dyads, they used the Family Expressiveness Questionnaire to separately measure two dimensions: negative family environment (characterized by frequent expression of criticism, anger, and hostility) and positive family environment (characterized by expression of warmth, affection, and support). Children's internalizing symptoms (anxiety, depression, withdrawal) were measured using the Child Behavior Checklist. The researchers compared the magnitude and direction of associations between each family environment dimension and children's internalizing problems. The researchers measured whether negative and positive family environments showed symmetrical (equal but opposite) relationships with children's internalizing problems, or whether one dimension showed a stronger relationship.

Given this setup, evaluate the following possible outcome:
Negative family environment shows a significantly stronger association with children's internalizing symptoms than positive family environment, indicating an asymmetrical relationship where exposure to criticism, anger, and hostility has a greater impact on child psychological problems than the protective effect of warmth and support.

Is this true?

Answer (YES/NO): YES